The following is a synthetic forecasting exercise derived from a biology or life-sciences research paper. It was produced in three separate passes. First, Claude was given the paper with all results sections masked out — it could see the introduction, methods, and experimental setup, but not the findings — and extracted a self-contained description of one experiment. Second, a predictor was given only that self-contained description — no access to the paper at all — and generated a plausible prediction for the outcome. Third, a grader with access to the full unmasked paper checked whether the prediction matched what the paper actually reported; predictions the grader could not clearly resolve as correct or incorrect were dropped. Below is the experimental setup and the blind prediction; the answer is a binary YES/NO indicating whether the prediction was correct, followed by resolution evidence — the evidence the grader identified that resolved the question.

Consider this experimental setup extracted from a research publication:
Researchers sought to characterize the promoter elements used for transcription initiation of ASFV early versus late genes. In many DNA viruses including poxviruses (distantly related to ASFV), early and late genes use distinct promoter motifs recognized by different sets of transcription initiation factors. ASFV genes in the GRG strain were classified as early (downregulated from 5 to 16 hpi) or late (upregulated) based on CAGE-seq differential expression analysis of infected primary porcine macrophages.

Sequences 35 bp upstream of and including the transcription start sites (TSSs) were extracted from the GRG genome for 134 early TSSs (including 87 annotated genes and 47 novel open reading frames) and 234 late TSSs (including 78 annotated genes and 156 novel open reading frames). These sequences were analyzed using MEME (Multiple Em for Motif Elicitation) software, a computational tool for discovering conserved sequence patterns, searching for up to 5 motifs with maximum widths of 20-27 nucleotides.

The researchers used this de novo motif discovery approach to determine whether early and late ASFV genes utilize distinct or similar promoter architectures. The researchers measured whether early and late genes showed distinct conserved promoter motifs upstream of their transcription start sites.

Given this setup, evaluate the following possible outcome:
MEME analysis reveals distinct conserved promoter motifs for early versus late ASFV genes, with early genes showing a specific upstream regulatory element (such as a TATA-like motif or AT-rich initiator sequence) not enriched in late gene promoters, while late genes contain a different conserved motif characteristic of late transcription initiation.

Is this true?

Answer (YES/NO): YES